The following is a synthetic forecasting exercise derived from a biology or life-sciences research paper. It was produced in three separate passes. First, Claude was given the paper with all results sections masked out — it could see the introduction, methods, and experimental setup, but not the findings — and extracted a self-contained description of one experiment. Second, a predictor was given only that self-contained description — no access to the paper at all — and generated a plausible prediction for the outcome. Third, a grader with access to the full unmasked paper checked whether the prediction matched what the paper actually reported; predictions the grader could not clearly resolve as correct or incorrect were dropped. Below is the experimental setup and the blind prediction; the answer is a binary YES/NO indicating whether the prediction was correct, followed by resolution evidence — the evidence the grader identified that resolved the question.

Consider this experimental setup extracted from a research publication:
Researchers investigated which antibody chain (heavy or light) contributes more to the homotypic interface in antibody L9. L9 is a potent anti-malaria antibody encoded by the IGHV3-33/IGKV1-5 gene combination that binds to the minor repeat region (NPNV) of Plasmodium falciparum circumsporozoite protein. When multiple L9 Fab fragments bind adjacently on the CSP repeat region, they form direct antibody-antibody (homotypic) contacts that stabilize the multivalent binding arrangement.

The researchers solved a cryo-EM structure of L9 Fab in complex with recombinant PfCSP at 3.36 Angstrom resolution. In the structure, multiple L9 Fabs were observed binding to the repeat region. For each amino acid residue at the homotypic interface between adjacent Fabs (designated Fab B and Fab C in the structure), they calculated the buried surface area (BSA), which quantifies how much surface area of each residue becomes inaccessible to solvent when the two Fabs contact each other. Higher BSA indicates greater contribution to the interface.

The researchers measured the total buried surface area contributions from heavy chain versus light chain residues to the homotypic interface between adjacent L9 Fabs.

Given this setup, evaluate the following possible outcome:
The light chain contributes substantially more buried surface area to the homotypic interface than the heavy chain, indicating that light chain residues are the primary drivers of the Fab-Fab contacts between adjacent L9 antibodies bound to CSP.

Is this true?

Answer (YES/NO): NO